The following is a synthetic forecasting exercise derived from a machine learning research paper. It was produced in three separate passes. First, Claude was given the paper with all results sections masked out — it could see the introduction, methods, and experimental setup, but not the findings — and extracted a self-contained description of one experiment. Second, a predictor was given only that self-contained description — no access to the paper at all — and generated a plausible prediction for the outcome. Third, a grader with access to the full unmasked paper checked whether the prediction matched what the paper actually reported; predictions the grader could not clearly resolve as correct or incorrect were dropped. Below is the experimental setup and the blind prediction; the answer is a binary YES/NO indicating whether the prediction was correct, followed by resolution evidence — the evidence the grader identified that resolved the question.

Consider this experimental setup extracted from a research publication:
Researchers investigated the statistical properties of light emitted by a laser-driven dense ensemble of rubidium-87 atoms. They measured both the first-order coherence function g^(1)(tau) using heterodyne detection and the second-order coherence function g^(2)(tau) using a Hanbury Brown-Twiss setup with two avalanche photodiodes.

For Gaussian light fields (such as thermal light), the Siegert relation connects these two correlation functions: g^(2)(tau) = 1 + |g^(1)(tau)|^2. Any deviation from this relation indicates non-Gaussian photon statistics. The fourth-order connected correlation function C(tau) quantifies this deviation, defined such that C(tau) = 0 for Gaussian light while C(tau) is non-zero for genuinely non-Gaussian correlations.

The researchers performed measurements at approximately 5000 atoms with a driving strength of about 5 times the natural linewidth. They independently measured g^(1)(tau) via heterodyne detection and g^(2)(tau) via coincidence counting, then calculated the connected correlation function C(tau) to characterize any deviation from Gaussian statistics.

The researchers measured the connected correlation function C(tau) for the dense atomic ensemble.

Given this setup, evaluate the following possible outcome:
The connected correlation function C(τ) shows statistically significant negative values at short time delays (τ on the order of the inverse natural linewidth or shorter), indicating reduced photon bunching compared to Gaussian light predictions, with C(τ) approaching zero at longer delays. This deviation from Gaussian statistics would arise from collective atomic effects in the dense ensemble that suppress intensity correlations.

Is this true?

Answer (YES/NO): YES